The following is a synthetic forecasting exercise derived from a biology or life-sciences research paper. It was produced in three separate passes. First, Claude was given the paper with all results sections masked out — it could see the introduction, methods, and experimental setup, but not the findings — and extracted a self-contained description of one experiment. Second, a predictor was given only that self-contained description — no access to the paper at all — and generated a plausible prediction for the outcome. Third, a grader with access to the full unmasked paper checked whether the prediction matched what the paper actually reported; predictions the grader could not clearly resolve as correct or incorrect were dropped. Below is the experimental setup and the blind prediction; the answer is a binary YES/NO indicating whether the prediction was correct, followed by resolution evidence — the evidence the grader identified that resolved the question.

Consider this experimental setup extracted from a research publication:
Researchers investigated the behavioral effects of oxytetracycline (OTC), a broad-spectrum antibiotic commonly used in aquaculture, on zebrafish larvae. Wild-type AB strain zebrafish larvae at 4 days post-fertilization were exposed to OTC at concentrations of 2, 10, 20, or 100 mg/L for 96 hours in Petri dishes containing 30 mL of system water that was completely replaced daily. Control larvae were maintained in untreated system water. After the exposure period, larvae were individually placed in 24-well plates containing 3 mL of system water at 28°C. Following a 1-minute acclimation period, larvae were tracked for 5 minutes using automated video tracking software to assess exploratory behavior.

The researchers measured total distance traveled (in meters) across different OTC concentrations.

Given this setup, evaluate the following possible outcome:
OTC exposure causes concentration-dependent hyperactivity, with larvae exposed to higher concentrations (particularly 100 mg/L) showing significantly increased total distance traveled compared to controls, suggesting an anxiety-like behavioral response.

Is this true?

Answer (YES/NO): NO